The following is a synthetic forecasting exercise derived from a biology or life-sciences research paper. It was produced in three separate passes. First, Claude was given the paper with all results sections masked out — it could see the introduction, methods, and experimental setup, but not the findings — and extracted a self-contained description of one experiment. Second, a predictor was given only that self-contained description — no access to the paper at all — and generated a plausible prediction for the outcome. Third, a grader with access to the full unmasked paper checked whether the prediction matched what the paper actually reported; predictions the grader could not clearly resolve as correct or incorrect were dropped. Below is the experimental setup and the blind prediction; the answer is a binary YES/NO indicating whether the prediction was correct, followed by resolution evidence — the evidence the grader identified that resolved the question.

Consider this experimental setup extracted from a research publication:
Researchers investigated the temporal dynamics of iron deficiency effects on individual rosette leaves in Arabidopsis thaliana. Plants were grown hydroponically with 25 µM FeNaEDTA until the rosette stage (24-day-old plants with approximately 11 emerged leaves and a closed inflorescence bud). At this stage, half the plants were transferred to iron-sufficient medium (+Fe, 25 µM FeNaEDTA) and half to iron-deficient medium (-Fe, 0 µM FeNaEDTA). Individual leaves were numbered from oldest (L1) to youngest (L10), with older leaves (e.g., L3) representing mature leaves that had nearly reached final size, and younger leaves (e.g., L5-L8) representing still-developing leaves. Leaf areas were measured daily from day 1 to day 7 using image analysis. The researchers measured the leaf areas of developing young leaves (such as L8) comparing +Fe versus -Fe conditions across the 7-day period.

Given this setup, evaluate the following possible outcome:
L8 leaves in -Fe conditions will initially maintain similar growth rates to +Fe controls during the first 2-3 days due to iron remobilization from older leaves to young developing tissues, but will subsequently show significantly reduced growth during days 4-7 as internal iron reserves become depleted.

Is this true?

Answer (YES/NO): NO